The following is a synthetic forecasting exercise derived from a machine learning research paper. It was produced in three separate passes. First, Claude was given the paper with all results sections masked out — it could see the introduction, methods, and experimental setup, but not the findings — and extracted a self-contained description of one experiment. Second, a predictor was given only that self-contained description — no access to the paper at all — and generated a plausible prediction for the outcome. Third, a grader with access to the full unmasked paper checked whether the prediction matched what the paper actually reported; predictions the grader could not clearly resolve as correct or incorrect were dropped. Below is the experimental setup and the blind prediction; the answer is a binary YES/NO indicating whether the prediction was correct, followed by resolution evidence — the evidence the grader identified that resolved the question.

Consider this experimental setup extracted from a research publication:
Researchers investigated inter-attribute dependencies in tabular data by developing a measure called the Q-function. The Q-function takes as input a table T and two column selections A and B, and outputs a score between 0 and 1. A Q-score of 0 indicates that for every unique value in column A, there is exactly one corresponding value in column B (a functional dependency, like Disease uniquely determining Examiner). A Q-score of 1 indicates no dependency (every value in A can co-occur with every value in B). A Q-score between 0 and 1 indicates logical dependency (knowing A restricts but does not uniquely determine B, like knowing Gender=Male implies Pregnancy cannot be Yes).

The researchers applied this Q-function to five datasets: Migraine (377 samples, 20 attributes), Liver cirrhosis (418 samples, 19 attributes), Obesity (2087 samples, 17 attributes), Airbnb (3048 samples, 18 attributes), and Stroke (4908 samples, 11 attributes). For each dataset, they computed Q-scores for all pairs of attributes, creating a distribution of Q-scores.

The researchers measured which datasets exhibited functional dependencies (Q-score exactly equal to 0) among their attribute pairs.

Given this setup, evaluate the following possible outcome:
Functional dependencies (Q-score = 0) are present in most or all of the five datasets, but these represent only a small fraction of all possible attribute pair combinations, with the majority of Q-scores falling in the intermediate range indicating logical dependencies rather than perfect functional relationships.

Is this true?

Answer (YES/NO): NO